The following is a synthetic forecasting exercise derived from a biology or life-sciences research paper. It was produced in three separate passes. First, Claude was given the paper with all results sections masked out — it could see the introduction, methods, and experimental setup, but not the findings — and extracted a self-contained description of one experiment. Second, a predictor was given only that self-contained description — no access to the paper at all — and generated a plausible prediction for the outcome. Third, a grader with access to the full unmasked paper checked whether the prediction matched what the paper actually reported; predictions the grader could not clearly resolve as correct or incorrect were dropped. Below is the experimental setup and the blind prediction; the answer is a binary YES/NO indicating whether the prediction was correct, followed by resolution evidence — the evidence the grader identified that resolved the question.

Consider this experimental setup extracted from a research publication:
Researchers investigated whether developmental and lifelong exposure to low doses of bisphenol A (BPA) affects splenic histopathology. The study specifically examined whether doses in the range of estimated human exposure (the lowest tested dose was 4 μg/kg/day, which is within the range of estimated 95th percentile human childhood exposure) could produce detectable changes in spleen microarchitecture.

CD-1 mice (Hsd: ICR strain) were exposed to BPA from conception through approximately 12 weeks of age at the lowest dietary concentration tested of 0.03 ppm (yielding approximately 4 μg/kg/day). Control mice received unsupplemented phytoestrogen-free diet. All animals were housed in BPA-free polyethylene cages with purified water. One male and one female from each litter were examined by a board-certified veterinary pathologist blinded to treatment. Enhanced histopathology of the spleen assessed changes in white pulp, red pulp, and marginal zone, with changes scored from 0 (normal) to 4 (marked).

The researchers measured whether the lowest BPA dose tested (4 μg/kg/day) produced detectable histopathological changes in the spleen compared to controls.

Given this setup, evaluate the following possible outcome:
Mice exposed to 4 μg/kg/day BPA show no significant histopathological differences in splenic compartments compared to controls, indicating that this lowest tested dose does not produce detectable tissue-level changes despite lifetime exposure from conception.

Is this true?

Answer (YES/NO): NO